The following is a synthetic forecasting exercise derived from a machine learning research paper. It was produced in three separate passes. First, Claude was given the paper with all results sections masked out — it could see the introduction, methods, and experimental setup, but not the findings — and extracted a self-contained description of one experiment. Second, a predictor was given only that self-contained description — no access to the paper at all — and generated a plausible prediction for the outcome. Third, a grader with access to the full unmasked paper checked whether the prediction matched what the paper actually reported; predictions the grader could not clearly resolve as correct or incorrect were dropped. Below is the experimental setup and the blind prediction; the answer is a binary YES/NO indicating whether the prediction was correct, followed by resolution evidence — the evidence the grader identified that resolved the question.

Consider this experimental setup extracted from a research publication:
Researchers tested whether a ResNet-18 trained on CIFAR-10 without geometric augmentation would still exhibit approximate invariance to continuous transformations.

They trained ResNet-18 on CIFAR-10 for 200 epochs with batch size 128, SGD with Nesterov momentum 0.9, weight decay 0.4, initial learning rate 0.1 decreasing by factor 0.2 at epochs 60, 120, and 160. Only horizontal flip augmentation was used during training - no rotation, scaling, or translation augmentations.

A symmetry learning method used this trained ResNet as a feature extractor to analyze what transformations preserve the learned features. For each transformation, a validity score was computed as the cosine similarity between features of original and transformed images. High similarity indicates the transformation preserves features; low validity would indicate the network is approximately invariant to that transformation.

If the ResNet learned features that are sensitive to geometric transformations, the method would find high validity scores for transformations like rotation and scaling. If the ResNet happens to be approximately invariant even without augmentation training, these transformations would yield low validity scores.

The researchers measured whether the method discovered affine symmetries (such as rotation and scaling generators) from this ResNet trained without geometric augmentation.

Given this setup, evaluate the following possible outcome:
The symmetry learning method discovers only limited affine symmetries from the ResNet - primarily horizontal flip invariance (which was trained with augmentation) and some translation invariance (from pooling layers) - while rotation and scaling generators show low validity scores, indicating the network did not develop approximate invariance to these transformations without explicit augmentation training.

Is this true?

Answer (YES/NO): NO